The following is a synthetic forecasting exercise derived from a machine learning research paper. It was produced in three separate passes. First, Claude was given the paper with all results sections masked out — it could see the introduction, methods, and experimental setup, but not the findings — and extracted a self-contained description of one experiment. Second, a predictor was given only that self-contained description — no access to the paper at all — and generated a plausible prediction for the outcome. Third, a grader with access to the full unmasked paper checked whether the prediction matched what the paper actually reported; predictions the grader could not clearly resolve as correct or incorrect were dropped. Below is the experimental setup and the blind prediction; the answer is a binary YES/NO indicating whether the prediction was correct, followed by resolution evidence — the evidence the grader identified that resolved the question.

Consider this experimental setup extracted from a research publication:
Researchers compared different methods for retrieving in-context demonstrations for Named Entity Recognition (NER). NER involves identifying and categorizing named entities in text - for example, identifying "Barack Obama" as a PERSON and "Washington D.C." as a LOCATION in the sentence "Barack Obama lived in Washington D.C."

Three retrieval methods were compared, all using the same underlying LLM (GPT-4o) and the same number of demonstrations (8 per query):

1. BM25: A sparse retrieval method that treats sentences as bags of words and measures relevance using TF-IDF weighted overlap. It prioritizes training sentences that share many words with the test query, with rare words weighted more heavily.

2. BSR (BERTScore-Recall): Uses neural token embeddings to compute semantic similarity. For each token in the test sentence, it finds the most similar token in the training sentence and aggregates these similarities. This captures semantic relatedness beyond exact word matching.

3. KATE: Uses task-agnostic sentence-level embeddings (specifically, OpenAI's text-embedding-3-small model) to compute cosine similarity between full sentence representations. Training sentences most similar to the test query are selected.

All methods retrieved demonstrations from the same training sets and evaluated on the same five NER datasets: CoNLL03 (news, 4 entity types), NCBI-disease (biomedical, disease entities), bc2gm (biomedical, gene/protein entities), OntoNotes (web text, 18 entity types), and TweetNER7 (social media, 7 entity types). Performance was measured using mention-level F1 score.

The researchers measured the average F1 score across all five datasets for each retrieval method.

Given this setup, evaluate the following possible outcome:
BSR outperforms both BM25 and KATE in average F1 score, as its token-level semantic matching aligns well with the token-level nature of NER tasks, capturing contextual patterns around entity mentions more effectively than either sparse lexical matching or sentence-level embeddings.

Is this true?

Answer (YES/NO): YES